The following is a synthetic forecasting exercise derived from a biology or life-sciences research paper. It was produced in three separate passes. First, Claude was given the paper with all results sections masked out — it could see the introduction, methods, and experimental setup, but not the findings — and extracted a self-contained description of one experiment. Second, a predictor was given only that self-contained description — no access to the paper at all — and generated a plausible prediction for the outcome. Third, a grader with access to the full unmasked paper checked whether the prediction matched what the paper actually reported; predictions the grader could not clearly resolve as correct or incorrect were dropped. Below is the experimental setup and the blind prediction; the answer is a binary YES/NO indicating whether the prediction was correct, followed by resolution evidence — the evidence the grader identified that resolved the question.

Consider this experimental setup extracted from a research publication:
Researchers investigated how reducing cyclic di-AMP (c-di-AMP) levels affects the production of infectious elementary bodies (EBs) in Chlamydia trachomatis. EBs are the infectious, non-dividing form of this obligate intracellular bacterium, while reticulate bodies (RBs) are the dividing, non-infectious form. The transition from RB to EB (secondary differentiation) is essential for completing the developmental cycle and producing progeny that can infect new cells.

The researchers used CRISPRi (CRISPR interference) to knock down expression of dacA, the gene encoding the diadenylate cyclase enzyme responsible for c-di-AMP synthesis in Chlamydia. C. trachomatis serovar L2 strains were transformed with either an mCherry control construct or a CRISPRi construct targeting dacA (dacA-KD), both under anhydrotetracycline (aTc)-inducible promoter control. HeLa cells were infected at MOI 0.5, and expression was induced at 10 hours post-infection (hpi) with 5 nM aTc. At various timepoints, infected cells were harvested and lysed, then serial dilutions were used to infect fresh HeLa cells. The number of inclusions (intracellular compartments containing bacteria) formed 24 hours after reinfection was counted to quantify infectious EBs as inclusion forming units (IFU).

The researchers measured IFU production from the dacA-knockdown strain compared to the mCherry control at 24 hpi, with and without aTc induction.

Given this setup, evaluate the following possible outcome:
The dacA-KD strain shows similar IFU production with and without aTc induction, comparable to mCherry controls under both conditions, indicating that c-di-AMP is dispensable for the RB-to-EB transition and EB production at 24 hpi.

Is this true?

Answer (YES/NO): NO